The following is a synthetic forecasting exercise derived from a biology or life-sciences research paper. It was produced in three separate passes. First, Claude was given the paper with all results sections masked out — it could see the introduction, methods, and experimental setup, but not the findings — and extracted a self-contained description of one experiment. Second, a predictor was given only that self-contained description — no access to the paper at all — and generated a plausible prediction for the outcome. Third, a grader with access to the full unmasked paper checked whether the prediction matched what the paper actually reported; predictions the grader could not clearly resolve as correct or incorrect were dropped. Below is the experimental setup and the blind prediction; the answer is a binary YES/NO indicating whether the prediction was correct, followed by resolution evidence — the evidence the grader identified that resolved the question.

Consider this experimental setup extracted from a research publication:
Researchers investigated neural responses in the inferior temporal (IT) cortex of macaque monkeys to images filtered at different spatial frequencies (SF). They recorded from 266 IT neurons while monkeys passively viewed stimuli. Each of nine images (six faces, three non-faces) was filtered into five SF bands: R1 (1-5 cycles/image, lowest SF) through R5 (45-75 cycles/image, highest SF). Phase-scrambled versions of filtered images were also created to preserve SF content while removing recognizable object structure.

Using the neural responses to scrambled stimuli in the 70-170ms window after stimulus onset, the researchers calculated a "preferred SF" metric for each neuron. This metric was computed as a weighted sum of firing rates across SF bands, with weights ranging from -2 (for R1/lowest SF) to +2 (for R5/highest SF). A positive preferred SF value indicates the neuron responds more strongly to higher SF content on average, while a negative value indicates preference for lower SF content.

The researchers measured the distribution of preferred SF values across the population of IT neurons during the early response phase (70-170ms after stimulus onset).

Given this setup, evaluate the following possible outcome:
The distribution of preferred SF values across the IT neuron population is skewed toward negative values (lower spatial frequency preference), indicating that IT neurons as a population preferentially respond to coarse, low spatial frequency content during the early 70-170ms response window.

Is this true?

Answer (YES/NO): YES